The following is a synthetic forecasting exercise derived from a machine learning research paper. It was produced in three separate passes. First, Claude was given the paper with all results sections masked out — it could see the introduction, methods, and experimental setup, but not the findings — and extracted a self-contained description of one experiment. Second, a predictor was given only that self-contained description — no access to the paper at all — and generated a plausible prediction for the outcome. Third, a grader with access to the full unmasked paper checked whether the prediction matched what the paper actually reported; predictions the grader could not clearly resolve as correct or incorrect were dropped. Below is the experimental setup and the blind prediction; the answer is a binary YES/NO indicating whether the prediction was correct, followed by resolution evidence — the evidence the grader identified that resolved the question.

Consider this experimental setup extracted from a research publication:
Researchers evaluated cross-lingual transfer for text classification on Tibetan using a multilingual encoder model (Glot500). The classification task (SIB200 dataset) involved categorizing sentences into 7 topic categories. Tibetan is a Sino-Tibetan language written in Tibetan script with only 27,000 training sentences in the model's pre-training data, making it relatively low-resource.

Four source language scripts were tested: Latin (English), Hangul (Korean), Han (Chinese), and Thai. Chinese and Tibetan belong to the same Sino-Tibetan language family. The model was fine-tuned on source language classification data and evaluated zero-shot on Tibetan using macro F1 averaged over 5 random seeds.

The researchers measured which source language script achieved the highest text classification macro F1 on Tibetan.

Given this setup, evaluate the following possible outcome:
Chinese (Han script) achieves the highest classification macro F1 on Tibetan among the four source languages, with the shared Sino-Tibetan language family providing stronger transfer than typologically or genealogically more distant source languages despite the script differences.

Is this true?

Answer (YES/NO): NO